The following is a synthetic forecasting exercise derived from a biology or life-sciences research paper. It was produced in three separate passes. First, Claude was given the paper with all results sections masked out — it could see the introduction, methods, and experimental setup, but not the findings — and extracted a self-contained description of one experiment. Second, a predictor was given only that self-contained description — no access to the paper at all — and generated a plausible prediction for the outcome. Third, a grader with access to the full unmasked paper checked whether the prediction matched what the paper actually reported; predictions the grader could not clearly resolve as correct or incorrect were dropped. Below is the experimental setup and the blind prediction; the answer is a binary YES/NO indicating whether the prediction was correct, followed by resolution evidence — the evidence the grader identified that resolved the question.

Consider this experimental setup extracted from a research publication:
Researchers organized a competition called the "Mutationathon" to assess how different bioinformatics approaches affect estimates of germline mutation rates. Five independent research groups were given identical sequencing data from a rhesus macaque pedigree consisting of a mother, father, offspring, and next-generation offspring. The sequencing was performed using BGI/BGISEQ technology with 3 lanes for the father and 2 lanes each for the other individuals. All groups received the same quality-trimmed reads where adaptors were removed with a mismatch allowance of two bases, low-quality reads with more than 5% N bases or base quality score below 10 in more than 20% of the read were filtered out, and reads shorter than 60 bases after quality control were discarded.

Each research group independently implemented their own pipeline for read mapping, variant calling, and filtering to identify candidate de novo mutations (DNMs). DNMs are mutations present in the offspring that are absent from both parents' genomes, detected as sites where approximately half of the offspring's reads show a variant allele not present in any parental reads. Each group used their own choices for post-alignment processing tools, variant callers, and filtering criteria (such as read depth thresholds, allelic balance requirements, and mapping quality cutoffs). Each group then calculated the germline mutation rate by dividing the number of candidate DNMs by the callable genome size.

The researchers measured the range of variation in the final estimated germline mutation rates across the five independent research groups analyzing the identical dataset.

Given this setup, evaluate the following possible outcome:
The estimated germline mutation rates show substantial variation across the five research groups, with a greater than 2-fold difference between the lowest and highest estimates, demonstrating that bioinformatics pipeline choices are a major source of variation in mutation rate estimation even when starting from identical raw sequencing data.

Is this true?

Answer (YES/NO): NO